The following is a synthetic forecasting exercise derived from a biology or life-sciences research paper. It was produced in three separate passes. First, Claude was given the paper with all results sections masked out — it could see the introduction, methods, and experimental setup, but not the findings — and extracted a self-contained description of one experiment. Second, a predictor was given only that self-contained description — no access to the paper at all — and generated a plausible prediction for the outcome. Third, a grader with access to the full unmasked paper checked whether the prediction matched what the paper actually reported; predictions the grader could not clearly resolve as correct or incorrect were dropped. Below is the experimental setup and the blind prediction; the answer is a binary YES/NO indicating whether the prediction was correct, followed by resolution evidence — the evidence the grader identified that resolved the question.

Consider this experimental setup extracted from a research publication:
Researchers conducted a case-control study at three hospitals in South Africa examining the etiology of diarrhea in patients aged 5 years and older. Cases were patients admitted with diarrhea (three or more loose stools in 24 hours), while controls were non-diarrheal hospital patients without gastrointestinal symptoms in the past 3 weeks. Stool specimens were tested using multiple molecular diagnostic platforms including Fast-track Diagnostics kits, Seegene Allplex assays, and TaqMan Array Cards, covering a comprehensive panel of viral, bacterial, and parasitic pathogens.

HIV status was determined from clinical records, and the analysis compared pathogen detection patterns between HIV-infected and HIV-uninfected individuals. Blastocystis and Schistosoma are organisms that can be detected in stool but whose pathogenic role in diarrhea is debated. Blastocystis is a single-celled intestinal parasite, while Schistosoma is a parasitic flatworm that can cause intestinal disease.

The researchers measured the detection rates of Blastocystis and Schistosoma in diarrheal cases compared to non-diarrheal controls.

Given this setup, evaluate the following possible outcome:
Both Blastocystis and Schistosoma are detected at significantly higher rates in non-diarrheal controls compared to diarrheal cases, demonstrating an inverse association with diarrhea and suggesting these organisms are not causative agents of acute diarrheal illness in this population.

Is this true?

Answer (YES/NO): YES